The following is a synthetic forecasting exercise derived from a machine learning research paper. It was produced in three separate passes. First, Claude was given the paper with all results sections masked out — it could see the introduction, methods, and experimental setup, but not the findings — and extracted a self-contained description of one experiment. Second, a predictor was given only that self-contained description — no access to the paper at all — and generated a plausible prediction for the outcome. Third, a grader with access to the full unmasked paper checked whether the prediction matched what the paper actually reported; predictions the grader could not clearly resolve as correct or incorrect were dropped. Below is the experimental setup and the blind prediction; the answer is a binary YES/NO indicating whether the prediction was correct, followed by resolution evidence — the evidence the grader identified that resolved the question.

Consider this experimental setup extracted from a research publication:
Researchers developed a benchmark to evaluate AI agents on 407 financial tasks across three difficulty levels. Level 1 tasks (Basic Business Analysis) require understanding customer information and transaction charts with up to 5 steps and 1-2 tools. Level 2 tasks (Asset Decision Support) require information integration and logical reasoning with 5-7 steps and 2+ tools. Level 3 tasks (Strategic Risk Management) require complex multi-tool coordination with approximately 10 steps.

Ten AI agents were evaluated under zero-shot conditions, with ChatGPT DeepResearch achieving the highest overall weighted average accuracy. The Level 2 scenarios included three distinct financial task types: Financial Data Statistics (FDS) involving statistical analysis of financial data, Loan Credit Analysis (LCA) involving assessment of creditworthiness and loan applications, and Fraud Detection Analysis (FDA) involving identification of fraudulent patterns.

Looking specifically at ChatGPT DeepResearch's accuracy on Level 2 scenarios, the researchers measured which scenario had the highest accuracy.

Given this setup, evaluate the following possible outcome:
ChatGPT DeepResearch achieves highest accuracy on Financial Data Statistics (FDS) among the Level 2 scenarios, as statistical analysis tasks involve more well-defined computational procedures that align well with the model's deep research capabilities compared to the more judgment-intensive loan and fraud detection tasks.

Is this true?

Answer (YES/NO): NO